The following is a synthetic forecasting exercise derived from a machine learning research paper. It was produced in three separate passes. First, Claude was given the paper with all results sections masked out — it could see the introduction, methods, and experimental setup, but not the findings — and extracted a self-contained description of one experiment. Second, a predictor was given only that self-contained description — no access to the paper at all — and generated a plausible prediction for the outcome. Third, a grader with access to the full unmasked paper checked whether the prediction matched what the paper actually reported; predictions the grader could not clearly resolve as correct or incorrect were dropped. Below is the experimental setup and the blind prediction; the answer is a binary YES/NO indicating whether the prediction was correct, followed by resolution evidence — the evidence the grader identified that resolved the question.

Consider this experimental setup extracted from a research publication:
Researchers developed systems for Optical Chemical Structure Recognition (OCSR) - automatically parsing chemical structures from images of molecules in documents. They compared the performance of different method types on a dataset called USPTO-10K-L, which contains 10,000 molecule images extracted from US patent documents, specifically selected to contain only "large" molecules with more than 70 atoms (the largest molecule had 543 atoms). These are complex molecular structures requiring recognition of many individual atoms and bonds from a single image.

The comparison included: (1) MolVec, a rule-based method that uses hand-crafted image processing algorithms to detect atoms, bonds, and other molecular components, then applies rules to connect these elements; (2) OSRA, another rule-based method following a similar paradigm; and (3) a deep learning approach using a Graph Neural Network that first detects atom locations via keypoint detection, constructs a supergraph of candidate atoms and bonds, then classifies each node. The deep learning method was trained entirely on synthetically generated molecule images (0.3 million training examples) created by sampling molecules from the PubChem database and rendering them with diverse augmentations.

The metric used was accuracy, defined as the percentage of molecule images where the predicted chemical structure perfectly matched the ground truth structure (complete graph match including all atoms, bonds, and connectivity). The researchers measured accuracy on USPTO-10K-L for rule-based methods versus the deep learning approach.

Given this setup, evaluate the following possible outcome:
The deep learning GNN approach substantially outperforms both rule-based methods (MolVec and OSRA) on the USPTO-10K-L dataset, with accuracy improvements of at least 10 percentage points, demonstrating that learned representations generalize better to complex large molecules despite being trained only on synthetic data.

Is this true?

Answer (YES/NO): NO